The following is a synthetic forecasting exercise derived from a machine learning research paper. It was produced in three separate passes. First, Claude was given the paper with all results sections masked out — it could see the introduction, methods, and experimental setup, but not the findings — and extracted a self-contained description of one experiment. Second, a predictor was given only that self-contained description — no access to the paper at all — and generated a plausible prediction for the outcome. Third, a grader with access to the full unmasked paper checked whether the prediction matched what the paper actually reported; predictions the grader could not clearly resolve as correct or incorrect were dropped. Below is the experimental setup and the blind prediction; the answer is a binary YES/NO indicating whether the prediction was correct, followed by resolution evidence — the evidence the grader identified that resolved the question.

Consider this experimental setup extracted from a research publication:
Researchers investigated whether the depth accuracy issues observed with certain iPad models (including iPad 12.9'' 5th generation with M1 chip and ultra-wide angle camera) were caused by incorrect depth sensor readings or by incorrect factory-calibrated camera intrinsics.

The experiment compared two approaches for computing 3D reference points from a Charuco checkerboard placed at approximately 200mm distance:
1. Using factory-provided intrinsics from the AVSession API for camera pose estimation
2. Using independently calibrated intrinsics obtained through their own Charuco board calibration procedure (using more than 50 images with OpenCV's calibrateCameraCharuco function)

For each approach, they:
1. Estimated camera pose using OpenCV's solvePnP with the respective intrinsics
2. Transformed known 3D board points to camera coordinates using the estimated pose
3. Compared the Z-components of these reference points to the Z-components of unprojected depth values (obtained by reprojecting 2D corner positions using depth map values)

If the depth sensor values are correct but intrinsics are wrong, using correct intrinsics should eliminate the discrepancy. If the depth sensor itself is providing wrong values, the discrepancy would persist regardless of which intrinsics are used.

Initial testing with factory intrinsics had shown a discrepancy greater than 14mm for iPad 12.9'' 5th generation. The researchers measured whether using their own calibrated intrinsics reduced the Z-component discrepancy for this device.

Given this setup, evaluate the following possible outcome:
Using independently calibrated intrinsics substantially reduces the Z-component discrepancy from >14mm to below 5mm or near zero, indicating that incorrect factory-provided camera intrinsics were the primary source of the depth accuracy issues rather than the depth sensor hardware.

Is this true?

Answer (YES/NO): YES